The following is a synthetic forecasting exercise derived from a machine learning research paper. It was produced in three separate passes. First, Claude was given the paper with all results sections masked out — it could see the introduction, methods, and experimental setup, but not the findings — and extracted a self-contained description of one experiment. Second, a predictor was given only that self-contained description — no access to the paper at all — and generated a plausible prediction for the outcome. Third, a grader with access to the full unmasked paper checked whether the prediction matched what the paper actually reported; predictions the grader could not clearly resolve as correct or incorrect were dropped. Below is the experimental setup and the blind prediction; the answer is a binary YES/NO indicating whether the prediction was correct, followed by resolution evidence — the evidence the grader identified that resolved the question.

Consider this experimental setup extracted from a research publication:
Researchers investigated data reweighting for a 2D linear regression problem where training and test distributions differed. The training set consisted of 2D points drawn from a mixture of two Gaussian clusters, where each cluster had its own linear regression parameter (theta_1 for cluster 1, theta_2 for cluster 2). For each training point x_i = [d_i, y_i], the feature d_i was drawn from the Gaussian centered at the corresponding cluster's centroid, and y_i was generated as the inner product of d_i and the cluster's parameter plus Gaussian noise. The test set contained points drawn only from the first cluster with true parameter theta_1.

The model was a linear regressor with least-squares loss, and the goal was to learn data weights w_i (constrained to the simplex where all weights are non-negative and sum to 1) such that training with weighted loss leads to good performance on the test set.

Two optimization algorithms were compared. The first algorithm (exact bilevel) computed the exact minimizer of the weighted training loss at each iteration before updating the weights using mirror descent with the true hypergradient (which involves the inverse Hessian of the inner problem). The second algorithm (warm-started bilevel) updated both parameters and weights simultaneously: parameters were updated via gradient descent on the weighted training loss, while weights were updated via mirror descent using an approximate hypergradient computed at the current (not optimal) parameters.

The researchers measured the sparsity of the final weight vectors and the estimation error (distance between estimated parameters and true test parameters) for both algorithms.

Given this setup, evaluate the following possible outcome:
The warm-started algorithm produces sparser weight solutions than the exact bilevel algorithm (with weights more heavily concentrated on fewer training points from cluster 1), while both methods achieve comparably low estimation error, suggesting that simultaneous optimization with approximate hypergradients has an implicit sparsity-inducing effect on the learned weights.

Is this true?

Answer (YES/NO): NO